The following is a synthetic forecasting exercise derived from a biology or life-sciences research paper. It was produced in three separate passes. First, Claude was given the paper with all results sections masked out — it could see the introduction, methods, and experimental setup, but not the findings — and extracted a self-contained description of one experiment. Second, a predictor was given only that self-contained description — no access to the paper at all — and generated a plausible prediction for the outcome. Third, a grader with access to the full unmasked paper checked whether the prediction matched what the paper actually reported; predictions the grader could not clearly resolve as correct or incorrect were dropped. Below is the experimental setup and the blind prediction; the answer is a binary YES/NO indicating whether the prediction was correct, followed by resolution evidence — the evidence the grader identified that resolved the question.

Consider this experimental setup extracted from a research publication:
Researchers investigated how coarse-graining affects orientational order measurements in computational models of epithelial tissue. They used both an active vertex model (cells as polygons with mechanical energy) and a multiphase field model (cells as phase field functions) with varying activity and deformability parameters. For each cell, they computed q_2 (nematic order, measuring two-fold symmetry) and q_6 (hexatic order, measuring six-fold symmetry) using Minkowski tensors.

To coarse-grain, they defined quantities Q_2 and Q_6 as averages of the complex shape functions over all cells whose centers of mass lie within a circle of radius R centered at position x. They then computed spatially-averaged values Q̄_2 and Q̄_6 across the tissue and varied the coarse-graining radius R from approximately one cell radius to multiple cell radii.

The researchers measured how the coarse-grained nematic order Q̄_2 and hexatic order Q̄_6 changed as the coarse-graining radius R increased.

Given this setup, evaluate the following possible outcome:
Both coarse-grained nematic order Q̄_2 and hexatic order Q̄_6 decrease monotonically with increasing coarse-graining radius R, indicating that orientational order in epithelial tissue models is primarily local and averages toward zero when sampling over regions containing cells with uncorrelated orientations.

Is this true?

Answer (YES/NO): YES